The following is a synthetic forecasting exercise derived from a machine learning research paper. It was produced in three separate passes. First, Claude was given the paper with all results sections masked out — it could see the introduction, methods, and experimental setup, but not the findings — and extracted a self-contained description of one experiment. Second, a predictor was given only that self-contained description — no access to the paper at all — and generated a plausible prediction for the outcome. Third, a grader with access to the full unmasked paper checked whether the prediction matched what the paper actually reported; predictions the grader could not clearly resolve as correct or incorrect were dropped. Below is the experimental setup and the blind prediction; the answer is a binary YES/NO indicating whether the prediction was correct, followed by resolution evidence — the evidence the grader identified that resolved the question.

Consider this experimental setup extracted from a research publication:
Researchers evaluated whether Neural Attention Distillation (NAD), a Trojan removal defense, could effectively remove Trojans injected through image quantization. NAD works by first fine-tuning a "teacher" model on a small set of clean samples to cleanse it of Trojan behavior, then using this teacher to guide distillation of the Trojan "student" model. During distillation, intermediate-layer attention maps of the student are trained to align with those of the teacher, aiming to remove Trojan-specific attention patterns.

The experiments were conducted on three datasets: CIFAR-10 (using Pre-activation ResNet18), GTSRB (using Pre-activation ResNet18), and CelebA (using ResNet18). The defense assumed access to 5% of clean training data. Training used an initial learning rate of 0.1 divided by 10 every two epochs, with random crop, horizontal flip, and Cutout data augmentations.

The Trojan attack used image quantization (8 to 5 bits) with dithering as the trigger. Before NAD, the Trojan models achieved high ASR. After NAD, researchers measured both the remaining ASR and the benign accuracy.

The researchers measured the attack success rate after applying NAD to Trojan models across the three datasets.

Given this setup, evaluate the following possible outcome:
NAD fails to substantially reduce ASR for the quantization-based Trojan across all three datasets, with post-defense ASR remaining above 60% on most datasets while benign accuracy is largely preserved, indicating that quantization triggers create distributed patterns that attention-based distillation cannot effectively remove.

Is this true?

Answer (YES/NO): NO